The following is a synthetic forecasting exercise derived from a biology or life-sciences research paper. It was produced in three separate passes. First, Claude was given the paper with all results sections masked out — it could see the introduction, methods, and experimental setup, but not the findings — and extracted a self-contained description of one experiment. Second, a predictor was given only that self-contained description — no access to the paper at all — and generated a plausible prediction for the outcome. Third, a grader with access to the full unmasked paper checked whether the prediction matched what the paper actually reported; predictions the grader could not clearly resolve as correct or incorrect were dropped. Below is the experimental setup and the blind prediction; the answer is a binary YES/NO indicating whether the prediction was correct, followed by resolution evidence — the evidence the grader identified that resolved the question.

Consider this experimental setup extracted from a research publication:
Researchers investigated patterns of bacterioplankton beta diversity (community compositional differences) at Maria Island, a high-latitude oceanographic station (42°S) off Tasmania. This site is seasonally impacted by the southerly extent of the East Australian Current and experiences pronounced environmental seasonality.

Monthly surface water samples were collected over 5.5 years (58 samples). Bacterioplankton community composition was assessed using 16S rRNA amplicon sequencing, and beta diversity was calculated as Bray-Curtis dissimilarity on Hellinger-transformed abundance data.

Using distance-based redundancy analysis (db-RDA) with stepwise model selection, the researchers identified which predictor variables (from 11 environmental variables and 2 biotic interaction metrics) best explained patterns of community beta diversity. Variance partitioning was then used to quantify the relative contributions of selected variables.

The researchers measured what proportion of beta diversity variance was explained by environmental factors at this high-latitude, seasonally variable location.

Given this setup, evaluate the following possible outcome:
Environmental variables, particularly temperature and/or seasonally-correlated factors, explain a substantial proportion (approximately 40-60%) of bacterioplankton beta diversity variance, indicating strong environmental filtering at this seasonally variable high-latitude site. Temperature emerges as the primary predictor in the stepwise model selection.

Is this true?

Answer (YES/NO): NO